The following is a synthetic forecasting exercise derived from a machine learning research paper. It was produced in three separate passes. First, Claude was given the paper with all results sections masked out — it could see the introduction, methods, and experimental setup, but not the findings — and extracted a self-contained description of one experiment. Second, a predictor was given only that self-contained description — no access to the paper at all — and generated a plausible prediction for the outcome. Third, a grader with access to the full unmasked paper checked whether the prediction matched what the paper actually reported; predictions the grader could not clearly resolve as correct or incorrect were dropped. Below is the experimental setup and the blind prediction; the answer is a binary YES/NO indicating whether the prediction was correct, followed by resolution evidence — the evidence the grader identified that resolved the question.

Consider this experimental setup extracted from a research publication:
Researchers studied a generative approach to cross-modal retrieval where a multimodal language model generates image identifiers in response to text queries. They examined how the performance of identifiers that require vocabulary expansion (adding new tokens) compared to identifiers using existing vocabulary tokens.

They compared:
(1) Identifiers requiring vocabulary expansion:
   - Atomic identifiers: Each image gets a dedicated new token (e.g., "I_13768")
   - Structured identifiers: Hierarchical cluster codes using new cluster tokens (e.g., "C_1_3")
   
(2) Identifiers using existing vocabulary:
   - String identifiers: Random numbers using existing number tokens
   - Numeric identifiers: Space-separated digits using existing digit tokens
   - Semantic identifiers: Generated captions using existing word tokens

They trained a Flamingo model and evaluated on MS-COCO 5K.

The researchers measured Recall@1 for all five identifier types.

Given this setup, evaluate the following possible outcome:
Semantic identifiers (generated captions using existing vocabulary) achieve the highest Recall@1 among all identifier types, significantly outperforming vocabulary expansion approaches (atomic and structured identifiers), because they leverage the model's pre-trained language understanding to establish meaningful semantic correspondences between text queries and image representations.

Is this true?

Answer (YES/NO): NO